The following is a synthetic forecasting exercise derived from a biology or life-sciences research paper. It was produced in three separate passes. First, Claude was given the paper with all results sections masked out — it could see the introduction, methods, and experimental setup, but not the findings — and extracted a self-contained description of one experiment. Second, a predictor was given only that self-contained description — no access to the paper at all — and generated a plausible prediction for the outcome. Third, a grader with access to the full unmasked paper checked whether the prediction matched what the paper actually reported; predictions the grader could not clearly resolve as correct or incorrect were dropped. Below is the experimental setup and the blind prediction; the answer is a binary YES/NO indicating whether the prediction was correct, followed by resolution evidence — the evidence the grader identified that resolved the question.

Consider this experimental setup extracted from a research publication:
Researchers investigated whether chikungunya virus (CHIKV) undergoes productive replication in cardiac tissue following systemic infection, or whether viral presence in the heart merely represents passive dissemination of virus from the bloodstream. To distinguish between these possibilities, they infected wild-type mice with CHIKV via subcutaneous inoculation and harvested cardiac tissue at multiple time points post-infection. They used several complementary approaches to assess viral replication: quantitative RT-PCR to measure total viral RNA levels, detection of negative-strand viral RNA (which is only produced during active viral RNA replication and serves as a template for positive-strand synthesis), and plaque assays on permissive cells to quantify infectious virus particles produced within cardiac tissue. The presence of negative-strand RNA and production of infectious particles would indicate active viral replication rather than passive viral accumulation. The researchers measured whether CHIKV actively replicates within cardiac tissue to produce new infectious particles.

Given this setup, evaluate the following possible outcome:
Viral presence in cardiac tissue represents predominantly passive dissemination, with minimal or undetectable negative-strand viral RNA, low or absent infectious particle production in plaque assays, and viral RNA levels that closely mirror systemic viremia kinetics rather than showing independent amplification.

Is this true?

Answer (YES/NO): NO